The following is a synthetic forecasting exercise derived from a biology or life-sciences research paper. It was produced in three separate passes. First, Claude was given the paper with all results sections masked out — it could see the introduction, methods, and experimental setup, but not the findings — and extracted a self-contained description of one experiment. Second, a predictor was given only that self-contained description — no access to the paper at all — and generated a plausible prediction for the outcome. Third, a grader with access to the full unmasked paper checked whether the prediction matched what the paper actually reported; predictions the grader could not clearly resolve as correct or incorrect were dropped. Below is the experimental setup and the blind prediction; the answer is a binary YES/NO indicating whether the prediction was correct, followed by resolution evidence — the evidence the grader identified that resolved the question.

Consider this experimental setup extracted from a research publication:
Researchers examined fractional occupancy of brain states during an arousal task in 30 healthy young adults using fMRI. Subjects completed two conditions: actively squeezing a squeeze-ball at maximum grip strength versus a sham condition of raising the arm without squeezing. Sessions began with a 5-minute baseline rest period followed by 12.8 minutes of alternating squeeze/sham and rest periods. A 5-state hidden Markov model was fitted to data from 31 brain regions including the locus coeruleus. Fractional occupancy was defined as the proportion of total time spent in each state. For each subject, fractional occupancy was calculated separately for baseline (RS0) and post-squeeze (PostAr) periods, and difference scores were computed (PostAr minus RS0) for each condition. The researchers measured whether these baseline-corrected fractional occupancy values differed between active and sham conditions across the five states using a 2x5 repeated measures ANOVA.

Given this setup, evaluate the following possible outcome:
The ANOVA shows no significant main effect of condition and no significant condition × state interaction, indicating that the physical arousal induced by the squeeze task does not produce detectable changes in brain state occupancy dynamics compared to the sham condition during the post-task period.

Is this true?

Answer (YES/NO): YES